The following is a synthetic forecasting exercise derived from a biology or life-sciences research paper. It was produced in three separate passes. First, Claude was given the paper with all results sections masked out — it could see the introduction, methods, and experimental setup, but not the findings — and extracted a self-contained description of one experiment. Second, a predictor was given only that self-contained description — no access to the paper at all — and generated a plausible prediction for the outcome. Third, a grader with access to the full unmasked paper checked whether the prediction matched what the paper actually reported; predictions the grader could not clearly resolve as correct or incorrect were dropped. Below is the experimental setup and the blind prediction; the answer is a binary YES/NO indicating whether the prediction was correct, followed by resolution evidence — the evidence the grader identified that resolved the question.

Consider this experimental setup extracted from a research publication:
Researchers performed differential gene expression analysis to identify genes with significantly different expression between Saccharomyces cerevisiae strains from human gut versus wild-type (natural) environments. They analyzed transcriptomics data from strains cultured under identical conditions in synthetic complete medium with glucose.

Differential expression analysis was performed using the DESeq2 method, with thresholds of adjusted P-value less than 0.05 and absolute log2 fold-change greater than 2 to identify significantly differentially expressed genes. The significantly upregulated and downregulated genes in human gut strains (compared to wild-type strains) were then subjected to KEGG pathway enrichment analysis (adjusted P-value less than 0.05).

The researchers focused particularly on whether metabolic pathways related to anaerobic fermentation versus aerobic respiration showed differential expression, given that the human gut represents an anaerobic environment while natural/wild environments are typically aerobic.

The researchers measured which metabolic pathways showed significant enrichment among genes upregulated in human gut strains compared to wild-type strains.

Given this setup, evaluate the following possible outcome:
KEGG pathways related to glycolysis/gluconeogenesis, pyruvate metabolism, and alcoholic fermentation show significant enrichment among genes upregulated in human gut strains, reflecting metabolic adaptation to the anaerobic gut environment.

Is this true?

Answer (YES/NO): NO